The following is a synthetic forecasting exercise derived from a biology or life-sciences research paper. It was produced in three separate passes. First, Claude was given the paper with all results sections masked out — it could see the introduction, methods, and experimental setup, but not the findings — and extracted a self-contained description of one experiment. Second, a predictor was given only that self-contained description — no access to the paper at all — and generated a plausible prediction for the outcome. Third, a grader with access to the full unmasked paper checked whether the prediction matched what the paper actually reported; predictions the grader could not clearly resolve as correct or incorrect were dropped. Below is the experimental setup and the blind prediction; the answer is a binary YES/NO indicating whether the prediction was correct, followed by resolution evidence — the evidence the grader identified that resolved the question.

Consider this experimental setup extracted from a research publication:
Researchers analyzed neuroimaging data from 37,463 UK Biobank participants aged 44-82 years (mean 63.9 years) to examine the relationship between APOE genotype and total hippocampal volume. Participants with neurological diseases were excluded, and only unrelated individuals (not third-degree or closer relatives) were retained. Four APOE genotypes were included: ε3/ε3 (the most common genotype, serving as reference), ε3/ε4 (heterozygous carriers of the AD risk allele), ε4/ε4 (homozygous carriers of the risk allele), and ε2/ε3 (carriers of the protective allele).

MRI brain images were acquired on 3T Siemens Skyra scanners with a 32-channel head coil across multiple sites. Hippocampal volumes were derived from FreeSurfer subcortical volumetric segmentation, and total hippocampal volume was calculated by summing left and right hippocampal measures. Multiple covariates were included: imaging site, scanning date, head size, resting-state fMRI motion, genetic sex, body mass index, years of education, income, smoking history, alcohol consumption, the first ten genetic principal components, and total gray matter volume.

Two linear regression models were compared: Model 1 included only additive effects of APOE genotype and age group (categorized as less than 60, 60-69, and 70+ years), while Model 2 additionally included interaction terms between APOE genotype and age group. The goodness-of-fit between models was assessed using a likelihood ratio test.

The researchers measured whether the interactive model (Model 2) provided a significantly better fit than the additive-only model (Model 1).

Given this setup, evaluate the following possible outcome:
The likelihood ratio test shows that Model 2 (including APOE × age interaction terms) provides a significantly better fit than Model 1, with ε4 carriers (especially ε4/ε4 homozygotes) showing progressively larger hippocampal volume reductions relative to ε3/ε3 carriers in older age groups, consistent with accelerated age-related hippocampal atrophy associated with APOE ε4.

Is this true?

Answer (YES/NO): YES